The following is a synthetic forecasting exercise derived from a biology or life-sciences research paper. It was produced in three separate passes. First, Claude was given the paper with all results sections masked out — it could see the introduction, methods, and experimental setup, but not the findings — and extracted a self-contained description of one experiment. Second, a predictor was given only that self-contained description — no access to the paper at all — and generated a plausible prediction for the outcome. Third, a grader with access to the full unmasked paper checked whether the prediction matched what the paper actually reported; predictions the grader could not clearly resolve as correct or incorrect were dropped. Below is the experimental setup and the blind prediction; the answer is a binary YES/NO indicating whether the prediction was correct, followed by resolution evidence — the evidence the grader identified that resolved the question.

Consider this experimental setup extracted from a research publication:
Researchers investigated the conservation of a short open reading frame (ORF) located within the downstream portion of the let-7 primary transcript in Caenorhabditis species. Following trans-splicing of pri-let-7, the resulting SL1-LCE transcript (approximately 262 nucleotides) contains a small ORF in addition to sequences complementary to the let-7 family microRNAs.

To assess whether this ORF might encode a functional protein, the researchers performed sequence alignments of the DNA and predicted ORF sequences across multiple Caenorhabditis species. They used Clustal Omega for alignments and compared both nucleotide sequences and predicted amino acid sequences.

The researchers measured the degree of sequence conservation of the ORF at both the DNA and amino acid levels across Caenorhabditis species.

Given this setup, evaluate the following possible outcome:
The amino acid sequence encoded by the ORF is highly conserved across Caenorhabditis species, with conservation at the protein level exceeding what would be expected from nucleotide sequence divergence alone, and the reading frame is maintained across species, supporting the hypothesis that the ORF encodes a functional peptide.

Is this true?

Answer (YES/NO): NO